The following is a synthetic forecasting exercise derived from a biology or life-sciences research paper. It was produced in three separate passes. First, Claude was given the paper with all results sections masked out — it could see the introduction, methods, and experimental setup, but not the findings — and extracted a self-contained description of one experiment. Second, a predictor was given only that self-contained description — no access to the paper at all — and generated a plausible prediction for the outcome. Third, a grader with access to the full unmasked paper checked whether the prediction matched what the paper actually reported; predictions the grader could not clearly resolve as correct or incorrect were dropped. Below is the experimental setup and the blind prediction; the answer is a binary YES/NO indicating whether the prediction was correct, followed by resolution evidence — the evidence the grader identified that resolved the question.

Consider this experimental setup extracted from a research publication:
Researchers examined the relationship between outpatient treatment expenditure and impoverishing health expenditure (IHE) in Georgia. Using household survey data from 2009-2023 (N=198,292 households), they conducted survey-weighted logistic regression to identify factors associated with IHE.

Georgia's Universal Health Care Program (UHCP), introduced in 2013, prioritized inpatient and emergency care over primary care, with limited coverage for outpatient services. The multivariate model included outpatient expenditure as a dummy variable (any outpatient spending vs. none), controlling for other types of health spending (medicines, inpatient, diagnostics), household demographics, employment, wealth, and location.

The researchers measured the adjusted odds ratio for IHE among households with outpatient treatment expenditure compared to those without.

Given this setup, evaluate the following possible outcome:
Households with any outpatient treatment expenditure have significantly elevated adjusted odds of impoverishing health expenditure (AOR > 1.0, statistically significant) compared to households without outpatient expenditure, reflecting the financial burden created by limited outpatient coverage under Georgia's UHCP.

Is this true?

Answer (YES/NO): NO